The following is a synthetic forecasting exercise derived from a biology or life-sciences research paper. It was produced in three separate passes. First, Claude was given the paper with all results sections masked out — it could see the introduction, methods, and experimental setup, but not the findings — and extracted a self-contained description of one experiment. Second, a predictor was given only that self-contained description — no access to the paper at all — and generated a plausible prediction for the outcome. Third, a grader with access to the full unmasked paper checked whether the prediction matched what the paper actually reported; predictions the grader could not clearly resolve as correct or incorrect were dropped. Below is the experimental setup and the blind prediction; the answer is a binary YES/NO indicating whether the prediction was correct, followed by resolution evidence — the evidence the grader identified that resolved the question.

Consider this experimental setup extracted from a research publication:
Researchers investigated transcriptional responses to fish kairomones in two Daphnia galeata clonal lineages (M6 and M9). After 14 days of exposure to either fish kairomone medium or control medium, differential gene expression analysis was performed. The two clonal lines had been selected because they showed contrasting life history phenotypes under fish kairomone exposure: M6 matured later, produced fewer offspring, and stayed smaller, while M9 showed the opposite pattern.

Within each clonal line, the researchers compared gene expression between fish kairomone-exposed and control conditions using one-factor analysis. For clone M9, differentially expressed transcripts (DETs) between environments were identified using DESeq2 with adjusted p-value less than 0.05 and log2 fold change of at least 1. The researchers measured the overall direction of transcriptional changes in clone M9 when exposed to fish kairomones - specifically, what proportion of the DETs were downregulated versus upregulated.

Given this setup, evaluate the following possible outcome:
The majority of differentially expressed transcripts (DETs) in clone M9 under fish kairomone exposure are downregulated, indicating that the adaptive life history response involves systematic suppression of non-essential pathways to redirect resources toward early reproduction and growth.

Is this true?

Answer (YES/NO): YES